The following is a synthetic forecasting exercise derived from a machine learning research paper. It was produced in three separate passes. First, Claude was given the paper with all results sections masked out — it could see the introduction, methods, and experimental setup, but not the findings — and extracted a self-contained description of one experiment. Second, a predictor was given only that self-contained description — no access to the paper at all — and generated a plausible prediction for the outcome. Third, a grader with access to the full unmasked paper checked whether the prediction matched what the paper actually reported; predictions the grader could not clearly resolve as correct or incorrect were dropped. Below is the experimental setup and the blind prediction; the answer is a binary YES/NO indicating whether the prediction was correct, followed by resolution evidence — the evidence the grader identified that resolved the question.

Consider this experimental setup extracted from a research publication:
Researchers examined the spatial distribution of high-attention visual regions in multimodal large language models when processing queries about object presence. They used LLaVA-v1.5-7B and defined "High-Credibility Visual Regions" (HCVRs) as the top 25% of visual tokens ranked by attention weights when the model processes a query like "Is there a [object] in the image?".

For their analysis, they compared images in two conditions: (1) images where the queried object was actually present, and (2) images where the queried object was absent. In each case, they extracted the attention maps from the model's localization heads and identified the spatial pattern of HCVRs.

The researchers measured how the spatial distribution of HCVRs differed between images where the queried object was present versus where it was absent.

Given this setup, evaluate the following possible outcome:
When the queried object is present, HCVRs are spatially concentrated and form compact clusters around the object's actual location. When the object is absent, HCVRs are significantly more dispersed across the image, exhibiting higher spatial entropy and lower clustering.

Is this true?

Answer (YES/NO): YES